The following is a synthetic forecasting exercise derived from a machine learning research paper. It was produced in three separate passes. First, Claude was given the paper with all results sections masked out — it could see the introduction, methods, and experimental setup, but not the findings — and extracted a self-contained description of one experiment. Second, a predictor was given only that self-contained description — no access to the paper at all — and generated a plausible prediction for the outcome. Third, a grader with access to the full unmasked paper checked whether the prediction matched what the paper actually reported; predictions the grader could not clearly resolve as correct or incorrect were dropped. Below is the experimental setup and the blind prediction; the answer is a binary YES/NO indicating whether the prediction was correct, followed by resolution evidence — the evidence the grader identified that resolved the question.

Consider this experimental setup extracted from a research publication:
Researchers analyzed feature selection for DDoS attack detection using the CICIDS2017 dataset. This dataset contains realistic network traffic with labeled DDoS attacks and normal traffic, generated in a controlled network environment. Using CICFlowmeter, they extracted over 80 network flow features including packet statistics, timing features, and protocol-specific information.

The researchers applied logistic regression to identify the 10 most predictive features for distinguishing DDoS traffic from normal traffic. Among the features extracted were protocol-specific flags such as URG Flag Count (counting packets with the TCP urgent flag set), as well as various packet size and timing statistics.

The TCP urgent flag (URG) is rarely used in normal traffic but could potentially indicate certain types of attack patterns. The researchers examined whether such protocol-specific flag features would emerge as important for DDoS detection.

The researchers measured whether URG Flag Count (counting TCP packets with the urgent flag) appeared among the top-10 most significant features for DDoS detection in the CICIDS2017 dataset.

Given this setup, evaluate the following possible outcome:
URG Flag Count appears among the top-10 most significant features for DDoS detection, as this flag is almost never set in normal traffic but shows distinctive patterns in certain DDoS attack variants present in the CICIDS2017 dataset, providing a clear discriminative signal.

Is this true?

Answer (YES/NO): YES